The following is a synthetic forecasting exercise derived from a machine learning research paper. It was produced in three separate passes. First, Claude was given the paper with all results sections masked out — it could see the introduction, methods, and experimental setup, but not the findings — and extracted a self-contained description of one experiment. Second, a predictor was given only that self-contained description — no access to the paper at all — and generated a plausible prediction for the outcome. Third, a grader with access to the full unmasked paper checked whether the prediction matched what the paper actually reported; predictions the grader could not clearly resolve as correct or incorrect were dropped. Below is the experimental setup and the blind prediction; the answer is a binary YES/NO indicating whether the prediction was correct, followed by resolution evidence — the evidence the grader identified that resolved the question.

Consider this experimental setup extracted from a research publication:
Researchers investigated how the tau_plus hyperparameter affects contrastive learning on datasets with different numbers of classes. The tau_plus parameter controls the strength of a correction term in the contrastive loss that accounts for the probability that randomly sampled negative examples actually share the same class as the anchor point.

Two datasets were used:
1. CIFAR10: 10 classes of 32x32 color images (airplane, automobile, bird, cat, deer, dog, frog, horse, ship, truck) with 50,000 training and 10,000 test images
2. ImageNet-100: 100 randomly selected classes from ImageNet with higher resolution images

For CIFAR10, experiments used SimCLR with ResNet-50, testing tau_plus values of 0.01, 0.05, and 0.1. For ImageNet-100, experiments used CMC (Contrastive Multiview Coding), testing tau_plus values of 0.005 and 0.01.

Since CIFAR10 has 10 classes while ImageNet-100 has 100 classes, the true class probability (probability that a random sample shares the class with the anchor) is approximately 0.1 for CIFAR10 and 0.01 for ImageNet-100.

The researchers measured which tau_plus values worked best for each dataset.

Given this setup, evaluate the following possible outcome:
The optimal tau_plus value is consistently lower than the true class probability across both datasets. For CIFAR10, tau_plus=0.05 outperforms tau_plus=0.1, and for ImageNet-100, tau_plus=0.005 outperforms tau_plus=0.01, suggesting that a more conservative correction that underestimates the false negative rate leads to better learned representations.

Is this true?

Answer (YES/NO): NO